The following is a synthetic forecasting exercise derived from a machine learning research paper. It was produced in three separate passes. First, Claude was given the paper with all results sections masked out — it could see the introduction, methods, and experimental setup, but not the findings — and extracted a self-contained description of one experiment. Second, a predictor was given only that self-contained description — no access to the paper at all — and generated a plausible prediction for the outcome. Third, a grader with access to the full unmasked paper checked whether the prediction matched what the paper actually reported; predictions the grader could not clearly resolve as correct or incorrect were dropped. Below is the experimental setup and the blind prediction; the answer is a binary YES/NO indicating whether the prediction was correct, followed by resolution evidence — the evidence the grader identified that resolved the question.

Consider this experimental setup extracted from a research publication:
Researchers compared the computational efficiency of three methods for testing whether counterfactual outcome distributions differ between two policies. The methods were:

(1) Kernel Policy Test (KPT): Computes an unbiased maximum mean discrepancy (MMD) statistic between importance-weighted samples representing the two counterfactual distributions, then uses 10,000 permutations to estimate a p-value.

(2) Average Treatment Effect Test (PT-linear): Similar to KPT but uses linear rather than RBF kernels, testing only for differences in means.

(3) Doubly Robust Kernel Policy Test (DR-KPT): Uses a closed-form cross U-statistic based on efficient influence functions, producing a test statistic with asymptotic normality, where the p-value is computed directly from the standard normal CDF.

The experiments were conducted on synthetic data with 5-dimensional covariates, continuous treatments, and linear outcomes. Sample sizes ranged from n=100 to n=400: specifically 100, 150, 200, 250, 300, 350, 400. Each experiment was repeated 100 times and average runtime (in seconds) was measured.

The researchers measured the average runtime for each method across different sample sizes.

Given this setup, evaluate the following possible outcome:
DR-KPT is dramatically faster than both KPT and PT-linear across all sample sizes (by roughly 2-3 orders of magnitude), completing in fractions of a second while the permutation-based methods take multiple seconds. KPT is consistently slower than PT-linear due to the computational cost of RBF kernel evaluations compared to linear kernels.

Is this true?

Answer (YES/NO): NO